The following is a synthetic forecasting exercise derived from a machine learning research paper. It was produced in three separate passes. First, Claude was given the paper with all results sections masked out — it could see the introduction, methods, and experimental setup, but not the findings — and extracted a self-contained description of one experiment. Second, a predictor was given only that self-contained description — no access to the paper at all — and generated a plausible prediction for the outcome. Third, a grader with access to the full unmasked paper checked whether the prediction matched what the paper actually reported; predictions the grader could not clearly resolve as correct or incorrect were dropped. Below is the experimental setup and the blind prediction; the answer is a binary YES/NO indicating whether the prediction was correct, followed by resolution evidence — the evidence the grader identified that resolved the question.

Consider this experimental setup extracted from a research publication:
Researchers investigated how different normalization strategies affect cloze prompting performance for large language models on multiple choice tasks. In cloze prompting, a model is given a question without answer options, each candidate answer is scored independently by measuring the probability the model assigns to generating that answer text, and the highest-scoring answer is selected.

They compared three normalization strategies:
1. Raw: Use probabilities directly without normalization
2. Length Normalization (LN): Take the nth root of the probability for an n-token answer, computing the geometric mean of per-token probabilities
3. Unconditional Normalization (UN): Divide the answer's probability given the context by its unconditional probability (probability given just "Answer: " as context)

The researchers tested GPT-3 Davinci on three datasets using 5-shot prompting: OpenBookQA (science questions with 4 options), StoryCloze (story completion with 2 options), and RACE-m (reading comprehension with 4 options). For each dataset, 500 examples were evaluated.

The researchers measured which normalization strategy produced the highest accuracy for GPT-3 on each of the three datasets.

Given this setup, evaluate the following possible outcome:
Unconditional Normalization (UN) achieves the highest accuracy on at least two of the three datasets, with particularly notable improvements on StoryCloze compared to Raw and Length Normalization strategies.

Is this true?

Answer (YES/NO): NO